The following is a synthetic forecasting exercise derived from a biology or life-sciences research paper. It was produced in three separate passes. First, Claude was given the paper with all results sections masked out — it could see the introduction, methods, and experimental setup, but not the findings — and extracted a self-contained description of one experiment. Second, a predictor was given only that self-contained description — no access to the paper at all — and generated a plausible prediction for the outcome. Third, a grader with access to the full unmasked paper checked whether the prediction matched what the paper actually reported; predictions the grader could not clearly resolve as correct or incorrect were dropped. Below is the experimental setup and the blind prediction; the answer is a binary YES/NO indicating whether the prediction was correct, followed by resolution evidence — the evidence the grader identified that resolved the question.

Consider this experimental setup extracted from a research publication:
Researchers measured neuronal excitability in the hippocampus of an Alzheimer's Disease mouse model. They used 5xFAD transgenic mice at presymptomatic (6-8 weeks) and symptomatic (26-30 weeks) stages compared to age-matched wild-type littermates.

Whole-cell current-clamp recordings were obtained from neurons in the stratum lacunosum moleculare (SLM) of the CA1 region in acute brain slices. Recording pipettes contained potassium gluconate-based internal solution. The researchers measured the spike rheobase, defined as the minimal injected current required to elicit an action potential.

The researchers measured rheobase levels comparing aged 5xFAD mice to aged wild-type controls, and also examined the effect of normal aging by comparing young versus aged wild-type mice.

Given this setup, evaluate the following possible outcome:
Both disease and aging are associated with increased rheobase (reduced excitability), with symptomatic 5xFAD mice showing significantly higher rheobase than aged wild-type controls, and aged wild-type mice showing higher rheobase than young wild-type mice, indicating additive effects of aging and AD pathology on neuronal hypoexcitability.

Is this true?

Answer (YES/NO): NO